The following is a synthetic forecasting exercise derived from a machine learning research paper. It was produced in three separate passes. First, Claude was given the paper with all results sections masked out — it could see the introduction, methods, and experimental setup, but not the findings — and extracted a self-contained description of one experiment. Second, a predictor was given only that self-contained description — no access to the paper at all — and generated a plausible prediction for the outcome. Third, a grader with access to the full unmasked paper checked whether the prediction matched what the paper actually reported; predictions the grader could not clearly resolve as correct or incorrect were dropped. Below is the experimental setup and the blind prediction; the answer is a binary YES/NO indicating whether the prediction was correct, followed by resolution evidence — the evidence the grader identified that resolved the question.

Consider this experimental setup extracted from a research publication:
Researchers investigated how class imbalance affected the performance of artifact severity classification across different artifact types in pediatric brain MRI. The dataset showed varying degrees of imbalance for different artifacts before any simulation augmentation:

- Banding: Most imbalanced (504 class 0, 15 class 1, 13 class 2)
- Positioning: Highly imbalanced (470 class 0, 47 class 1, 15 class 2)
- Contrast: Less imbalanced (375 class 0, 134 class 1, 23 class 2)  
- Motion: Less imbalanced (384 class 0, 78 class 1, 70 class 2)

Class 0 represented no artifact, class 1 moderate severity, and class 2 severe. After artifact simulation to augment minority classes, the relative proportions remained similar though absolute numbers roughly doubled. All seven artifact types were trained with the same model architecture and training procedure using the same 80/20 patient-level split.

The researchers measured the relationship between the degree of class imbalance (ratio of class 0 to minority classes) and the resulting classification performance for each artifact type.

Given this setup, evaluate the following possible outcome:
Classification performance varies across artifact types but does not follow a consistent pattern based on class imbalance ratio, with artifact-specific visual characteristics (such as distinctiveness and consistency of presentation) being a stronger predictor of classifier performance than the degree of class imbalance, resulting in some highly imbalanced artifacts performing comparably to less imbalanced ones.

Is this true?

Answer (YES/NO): YES